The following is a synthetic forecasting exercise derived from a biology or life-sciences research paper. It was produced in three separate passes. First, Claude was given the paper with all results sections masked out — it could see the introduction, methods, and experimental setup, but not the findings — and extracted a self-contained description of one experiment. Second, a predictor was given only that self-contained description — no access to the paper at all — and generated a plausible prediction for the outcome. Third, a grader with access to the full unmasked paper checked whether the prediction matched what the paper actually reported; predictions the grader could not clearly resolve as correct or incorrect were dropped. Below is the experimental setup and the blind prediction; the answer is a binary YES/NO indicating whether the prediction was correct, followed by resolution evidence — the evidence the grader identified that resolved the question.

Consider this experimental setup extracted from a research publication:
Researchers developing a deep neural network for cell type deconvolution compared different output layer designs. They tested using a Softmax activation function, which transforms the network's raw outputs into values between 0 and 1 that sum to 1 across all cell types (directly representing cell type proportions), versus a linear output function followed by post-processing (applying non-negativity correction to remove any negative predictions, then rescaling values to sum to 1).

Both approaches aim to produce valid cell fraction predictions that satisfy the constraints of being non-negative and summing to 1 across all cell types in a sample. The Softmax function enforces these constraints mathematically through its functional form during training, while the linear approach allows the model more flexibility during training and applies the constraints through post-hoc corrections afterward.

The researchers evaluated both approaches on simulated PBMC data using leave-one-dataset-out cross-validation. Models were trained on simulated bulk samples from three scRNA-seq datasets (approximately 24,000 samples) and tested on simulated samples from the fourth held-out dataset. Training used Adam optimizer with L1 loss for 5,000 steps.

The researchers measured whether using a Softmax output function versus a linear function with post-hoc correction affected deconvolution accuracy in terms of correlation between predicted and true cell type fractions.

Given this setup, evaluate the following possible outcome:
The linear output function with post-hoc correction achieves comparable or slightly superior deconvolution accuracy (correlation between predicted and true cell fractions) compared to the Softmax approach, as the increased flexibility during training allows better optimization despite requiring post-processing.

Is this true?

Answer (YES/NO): NO